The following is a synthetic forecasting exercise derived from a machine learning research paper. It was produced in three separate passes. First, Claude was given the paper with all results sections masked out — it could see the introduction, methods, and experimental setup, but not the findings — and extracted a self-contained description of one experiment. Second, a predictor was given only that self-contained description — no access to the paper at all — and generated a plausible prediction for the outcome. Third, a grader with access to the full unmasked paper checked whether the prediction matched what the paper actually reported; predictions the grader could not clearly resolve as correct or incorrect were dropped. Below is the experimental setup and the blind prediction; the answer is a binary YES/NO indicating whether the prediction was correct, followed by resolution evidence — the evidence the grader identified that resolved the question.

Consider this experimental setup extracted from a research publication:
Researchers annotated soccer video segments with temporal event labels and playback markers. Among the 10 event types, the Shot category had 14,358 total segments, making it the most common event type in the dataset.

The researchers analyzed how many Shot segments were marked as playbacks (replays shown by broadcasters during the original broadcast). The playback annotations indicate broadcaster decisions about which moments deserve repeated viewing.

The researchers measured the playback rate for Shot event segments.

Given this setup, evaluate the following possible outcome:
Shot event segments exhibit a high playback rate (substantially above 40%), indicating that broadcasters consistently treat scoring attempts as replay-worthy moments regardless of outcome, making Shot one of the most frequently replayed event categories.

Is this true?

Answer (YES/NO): YES